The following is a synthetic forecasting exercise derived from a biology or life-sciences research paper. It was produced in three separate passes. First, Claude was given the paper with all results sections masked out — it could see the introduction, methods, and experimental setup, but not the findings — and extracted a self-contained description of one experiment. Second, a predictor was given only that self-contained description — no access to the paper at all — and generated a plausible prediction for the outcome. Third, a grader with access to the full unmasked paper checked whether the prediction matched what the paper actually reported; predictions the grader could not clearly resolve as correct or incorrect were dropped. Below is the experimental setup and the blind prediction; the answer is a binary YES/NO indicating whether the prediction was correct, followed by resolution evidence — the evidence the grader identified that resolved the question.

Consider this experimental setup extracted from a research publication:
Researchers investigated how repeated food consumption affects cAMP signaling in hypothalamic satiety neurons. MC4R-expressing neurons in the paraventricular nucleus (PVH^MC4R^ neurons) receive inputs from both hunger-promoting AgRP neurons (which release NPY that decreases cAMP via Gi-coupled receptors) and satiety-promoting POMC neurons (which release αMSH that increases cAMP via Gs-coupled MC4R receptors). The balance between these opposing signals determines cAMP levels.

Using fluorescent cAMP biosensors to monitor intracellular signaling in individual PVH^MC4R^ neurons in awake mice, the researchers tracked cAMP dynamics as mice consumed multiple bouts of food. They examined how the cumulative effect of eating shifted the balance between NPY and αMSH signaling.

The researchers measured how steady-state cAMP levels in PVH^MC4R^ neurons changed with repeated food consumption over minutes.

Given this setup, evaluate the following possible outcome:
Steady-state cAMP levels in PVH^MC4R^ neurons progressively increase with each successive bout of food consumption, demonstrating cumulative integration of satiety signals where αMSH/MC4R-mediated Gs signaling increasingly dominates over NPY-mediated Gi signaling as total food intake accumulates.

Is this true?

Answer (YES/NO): NO